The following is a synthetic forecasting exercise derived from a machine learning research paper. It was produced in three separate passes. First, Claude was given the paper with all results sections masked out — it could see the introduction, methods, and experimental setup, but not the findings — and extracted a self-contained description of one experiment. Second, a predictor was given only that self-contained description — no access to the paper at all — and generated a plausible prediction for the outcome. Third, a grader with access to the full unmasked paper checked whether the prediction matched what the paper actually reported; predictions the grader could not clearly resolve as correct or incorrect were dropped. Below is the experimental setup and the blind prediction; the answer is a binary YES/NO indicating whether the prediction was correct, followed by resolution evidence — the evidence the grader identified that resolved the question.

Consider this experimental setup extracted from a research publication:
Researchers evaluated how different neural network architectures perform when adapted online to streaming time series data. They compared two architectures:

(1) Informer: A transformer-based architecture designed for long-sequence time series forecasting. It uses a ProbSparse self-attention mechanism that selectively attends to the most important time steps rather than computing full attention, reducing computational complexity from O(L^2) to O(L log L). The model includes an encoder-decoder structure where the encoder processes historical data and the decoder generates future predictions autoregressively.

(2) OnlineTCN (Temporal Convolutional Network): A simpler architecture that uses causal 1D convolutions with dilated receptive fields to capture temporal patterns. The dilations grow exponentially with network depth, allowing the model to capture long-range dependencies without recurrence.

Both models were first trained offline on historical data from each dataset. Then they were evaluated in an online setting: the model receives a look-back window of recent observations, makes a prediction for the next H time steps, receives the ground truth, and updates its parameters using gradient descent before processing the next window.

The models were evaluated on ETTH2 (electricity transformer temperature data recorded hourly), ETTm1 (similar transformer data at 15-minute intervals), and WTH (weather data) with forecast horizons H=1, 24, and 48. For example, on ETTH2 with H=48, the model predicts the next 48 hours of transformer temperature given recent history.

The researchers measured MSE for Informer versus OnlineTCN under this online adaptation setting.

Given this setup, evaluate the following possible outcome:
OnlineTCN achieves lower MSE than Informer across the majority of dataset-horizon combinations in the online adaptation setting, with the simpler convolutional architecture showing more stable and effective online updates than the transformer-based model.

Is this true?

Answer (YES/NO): YES